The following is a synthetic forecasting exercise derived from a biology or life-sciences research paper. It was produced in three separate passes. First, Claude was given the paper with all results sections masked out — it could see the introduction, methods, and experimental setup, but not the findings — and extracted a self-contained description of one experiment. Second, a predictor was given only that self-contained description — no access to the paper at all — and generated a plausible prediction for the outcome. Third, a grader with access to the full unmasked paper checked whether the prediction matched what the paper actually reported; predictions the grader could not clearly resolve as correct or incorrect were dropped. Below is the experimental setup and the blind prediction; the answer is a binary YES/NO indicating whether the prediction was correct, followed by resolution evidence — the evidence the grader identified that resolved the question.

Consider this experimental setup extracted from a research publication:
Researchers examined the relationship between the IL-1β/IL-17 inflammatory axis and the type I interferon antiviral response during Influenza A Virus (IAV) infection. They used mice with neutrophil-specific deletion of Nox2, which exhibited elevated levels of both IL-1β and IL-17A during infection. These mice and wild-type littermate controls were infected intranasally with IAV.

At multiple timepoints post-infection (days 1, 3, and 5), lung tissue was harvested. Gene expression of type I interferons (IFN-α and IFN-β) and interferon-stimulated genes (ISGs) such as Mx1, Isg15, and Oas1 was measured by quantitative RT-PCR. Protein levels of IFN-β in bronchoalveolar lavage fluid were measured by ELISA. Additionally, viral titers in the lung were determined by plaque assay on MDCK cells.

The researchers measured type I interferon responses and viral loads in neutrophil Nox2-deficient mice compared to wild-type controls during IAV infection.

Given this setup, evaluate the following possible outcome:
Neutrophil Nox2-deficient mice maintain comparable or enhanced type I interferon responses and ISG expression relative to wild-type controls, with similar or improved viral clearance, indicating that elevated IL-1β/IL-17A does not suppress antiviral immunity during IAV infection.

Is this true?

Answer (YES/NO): NO